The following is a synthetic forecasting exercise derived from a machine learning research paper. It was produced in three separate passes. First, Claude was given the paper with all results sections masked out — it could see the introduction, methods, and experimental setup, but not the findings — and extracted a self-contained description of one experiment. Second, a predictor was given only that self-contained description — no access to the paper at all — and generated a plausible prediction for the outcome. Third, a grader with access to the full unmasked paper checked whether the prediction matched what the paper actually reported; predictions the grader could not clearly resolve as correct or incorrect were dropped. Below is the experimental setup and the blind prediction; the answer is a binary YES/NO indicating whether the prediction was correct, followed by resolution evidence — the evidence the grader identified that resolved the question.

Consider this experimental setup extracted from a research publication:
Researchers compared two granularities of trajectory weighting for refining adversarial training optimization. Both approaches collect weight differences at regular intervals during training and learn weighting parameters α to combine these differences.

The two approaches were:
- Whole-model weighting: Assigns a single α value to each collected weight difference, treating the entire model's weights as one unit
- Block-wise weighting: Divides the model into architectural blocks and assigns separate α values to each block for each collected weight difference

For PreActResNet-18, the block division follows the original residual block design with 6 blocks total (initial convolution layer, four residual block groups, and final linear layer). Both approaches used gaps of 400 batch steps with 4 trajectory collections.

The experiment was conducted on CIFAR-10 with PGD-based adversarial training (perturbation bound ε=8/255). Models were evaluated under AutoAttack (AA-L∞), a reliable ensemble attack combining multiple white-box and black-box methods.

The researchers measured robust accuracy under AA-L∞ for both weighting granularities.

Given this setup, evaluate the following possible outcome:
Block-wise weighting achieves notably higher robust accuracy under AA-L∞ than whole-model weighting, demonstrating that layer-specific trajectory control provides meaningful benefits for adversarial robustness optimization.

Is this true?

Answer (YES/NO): YES